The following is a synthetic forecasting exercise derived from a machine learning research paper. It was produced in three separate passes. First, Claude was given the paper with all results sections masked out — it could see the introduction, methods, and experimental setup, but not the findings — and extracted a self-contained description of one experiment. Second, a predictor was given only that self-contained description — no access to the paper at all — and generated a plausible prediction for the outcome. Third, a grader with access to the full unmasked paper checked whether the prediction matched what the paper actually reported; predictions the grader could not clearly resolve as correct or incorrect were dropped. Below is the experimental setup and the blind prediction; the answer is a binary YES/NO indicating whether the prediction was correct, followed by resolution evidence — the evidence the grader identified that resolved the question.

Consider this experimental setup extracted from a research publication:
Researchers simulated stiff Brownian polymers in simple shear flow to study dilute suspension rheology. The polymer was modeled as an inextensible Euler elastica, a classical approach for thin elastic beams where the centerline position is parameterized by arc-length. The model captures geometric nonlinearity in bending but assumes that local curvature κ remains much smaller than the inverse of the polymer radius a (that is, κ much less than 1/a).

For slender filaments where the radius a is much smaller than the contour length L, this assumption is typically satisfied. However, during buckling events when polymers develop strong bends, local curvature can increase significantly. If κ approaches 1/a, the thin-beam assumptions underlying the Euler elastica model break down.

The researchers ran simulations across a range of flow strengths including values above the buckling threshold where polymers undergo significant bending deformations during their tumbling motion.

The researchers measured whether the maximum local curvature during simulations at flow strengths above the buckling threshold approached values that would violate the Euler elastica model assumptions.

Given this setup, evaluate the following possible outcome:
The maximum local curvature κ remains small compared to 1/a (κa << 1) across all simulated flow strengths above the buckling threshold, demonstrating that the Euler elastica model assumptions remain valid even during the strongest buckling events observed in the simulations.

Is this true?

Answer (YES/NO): YES